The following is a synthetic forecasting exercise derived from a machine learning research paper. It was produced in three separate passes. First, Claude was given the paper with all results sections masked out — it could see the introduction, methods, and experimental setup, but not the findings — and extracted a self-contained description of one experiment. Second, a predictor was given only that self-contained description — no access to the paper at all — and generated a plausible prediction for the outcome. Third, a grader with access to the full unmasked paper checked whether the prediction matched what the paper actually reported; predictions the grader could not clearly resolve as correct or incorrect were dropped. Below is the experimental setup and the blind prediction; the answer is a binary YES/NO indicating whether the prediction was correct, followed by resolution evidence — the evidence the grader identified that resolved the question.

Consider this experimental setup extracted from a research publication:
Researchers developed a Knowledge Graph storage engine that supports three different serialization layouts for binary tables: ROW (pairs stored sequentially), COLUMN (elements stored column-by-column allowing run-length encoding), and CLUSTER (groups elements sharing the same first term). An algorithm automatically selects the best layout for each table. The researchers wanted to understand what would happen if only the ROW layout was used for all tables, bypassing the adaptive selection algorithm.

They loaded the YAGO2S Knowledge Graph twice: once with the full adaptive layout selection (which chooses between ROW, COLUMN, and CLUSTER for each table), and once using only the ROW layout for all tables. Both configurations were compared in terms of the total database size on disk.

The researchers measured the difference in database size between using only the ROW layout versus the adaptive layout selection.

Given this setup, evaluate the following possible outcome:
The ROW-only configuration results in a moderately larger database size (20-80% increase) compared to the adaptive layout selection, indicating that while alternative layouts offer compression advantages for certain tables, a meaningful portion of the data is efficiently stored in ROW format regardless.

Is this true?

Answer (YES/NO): NO